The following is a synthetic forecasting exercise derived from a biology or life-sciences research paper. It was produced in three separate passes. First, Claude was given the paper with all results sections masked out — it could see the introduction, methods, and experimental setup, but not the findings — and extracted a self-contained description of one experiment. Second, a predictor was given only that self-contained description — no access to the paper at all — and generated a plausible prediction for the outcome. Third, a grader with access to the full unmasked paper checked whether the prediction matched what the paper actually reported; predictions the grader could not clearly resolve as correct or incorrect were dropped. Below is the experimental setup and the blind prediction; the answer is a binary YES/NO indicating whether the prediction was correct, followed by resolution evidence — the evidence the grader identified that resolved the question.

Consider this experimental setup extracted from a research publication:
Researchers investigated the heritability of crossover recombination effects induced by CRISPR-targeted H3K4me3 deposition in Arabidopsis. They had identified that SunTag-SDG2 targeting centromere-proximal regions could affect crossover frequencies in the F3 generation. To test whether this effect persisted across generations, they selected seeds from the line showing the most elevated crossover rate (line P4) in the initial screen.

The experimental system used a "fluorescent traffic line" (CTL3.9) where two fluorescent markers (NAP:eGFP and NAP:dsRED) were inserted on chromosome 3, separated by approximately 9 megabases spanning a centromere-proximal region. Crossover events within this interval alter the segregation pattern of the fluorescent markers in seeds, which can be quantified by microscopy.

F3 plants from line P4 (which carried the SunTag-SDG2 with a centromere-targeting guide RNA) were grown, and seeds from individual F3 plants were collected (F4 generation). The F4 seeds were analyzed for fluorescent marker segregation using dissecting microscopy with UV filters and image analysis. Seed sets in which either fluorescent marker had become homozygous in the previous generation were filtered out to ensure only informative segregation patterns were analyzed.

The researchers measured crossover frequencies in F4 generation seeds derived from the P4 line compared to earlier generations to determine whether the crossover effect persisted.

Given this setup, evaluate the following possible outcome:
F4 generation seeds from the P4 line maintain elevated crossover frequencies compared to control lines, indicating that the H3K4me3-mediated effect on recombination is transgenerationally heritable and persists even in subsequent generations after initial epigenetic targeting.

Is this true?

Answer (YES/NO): NO